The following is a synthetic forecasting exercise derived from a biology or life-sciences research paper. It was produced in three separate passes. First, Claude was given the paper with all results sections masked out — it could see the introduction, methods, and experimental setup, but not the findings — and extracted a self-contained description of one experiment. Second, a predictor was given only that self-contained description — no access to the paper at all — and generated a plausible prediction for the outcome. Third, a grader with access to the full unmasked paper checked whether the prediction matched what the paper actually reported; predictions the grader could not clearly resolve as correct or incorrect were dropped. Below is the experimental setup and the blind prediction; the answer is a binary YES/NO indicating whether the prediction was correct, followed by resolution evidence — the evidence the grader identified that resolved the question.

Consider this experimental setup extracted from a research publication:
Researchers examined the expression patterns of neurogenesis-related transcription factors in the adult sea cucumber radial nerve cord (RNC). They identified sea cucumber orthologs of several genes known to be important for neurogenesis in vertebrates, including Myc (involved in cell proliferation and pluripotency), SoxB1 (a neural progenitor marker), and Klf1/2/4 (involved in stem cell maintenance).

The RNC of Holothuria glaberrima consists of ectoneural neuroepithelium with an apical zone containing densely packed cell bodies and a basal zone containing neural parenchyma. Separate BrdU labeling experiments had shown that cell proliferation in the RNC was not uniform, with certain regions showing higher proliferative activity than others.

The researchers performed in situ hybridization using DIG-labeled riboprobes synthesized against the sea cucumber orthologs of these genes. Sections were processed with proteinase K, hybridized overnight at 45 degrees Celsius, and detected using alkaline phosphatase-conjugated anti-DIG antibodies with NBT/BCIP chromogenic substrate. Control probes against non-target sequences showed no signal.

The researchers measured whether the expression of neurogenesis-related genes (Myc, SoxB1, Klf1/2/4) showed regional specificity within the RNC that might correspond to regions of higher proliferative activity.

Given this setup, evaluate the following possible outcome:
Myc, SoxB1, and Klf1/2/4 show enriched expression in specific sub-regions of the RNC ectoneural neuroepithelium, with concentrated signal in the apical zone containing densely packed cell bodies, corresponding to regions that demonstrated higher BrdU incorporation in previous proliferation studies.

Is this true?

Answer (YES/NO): YES